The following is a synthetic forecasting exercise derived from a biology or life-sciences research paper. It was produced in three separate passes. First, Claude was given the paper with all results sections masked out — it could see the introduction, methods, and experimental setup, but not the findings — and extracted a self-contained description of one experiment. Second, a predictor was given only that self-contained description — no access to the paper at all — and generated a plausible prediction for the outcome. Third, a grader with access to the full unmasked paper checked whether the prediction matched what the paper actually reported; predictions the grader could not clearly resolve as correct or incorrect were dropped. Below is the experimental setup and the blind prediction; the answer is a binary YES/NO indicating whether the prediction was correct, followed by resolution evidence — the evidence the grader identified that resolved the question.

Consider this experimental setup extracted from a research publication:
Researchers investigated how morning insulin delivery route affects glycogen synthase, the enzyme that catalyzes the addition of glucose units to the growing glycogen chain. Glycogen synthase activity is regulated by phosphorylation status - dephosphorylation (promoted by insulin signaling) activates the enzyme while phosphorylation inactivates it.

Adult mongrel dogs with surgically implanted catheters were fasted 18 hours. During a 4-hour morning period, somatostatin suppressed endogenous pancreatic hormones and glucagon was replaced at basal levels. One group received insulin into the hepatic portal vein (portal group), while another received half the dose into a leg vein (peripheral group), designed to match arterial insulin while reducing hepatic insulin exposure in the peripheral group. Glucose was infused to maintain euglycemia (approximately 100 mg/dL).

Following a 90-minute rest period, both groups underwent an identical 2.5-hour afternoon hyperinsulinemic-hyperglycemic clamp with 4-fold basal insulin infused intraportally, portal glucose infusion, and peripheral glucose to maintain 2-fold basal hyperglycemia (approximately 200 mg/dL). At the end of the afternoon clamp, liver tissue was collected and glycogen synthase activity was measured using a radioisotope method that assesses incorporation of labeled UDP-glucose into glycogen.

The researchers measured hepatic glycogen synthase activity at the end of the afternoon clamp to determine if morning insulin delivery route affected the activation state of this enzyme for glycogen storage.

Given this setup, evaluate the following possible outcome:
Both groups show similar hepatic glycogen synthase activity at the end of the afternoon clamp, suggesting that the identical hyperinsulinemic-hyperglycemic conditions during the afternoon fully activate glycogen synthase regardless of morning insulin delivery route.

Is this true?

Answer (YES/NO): NO